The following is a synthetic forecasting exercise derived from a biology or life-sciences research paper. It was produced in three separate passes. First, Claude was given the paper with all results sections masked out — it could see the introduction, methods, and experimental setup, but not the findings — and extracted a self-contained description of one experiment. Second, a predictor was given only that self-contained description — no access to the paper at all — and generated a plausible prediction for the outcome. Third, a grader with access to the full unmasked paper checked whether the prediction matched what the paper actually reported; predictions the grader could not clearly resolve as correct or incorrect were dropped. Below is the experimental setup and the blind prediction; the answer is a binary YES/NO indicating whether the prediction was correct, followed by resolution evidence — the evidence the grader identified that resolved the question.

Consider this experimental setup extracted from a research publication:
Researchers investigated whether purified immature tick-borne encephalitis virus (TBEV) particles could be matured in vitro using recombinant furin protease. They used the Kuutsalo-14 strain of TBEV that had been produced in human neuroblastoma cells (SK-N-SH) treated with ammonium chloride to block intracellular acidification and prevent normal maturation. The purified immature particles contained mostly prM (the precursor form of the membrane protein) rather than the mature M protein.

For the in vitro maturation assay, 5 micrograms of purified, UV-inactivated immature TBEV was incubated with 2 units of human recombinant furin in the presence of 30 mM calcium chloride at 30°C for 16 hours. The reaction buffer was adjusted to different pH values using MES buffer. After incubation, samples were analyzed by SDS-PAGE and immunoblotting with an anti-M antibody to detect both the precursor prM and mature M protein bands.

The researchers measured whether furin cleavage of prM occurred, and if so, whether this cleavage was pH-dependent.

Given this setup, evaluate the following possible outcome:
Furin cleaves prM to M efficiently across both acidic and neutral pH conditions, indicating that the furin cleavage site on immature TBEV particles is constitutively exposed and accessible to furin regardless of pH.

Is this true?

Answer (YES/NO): NO